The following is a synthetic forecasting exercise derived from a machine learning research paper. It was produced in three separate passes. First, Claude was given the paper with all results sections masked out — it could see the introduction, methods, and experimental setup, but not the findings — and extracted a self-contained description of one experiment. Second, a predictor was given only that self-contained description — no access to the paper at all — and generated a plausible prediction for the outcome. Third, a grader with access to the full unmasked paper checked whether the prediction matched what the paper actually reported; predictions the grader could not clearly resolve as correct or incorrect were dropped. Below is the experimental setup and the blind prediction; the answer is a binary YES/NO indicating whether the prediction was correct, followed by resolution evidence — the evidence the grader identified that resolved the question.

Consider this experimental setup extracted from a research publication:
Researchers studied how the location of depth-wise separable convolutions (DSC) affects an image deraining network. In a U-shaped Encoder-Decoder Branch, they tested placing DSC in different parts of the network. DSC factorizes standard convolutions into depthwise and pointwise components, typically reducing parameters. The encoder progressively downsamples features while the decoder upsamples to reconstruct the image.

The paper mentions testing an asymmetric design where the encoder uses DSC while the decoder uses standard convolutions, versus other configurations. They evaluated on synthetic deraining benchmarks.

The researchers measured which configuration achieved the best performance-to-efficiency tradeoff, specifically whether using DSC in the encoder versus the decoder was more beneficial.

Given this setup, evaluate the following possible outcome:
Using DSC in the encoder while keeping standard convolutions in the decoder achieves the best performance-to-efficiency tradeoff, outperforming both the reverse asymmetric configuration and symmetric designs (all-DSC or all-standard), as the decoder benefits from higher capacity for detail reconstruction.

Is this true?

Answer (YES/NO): NO